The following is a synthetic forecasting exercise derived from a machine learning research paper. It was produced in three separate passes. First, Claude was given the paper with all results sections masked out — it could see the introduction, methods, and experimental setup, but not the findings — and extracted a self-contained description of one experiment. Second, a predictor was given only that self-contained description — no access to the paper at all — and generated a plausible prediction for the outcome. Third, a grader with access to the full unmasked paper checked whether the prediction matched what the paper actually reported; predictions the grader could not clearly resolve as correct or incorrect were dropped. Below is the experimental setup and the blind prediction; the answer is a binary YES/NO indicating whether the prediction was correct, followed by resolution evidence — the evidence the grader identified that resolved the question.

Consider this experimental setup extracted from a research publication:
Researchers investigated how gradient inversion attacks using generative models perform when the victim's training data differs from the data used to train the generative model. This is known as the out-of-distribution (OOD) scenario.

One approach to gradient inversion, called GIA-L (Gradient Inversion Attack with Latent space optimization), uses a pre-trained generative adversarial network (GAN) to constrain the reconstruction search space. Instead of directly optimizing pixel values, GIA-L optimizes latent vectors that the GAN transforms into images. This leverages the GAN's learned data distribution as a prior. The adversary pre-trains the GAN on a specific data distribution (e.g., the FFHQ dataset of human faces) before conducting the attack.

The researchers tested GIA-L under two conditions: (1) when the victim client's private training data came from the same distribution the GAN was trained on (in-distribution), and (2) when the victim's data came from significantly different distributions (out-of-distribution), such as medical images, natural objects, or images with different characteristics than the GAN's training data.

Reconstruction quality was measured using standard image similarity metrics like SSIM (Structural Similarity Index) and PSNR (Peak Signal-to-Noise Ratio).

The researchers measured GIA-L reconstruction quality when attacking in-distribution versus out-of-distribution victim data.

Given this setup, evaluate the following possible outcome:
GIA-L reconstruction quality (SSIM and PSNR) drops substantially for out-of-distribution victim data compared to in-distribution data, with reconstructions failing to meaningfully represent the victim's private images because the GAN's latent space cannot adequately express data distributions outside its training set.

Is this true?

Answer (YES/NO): NO